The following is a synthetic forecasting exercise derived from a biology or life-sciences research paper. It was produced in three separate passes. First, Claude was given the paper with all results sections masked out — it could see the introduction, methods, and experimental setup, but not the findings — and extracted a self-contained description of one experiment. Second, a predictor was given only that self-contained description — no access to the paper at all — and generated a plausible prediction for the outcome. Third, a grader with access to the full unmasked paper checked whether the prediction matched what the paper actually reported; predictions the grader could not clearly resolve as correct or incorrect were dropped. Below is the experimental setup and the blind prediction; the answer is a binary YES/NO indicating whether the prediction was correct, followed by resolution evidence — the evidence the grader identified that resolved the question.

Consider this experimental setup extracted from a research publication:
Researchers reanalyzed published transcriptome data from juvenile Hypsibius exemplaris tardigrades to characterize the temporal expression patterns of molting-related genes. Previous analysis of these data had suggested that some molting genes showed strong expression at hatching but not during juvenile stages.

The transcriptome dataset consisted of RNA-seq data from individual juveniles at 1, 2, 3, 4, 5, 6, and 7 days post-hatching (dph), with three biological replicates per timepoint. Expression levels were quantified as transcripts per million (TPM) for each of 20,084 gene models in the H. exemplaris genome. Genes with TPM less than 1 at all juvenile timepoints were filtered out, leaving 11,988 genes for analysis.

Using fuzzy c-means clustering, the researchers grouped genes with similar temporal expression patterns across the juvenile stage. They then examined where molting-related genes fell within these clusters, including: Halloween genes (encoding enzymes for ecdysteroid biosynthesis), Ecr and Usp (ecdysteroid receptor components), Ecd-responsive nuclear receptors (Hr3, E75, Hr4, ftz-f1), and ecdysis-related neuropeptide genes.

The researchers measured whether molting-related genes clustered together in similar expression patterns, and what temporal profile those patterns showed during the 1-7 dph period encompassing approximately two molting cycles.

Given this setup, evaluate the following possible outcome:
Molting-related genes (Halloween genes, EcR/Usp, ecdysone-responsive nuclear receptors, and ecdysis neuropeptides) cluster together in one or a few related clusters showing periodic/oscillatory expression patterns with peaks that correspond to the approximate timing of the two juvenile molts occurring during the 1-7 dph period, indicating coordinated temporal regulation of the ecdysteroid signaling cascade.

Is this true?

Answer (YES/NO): YES